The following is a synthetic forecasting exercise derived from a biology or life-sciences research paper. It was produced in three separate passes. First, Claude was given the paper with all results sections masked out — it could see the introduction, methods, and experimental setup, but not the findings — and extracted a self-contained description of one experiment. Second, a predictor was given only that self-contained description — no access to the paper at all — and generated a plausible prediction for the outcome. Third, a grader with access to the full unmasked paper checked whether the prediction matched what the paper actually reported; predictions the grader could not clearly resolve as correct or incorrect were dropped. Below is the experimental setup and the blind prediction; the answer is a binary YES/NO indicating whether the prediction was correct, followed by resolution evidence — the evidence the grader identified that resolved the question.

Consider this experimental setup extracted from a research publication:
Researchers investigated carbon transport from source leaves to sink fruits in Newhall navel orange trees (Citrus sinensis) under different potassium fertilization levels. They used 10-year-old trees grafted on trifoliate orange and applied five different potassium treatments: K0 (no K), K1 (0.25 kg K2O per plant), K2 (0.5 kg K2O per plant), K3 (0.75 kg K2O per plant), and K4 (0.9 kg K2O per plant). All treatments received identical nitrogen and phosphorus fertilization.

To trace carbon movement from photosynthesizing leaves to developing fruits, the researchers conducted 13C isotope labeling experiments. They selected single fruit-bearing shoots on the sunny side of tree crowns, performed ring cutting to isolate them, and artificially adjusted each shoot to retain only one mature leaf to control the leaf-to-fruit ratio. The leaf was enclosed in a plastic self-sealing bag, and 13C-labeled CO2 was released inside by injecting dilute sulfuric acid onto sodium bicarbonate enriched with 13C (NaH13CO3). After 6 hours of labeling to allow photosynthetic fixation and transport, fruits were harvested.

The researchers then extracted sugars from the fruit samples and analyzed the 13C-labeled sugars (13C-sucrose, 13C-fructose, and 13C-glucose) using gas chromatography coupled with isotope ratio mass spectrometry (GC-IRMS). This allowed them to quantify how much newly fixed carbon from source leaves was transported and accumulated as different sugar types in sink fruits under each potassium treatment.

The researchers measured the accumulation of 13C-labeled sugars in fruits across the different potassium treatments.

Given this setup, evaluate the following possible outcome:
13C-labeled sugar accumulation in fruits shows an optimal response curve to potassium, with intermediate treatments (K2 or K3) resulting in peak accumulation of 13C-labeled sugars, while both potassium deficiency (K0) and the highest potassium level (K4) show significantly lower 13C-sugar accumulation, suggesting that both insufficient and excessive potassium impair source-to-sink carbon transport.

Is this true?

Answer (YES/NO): NO